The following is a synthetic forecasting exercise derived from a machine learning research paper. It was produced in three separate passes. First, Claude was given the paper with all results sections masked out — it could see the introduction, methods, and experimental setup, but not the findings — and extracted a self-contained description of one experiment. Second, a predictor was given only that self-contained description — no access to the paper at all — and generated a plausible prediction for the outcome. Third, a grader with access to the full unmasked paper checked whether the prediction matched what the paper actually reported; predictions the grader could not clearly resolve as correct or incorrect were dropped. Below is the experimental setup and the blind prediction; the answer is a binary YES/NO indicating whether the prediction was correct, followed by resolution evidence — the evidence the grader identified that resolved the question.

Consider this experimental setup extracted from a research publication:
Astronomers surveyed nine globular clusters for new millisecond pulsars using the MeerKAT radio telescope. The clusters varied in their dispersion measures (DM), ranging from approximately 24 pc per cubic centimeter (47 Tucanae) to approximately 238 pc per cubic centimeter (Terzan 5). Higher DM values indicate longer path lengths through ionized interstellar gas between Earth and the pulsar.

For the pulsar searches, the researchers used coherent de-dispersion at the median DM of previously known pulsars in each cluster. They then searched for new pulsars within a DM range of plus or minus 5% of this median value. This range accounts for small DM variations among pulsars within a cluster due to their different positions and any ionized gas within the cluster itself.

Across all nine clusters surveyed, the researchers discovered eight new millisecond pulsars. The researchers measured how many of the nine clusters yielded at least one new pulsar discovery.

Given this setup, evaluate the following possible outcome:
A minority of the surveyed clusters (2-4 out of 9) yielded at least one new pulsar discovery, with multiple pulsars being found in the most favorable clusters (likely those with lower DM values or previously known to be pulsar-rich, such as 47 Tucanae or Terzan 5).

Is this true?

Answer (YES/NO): NO